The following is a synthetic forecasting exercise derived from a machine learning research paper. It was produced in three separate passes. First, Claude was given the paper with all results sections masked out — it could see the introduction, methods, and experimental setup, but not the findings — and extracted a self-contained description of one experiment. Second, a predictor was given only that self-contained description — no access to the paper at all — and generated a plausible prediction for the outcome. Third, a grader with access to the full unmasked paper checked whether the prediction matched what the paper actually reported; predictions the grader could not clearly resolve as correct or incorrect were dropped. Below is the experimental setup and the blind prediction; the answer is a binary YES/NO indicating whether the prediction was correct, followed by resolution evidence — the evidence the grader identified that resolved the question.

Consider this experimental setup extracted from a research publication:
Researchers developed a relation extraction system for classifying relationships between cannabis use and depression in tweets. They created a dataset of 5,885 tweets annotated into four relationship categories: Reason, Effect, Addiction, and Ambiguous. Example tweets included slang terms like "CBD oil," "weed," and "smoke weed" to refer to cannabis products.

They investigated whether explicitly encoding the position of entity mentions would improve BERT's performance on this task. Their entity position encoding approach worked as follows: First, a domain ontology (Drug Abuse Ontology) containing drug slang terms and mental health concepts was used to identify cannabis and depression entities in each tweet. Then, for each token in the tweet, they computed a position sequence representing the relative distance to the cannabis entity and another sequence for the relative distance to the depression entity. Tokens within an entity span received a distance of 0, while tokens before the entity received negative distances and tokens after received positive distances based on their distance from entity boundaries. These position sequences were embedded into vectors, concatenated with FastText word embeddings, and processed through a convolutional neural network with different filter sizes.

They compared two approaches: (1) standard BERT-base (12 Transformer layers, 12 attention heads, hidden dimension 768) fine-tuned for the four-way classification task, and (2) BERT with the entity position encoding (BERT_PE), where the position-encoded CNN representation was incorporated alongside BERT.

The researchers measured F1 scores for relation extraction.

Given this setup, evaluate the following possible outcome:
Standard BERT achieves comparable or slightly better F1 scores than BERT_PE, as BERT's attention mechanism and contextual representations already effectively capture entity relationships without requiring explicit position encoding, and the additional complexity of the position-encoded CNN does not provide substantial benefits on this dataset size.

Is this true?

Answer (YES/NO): NO